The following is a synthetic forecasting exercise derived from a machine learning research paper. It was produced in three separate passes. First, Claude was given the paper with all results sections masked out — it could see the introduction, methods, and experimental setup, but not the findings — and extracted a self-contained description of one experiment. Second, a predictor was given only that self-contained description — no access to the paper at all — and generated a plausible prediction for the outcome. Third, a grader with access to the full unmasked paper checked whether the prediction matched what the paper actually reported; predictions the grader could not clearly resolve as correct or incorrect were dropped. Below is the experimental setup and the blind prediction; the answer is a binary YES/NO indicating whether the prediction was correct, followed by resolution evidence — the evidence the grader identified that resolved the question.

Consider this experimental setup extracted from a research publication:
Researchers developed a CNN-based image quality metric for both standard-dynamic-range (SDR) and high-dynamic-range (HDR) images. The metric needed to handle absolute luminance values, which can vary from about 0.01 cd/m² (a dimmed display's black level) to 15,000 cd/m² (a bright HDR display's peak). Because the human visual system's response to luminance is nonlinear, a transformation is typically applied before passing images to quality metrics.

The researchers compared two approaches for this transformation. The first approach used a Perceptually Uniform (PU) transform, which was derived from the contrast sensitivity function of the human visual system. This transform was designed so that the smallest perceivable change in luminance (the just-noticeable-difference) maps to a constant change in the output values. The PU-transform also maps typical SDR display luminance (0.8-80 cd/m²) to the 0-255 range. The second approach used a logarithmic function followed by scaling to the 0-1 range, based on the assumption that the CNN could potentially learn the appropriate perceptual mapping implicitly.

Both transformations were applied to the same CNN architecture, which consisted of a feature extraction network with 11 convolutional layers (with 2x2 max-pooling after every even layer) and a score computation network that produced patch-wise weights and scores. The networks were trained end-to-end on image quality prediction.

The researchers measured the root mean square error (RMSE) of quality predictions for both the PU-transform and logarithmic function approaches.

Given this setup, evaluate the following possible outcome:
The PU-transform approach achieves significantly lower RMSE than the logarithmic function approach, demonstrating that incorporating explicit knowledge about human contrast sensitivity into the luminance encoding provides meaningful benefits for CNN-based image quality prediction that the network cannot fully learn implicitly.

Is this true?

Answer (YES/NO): YES